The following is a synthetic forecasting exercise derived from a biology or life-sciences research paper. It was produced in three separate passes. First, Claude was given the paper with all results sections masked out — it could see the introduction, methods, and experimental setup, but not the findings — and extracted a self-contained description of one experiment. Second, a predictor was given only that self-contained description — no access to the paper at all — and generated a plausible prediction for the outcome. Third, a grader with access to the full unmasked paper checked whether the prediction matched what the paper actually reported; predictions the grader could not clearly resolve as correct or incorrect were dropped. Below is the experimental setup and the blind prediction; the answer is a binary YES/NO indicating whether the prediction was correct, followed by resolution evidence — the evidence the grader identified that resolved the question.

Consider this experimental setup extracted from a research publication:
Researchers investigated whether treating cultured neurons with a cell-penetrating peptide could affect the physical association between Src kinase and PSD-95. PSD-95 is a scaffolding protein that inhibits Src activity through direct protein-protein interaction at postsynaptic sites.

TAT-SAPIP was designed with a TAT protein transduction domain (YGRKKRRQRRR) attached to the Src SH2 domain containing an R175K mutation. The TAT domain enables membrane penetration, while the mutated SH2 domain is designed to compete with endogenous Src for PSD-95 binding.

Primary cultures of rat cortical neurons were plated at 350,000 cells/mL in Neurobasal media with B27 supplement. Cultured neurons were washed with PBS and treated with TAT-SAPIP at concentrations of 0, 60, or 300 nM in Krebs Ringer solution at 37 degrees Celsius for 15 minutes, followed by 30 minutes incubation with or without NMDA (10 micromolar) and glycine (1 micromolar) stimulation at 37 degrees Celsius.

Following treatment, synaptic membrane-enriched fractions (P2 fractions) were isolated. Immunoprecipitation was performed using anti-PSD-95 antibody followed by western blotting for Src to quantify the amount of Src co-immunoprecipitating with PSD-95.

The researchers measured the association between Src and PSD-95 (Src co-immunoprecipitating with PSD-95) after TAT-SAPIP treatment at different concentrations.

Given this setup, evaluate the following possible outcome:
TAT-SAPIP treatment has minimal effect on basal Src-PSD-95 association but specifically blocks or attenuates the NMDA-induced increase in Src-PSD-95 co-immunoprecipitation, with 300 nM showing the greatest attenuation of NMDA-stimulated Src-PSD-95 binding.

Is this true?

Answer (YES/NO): NO